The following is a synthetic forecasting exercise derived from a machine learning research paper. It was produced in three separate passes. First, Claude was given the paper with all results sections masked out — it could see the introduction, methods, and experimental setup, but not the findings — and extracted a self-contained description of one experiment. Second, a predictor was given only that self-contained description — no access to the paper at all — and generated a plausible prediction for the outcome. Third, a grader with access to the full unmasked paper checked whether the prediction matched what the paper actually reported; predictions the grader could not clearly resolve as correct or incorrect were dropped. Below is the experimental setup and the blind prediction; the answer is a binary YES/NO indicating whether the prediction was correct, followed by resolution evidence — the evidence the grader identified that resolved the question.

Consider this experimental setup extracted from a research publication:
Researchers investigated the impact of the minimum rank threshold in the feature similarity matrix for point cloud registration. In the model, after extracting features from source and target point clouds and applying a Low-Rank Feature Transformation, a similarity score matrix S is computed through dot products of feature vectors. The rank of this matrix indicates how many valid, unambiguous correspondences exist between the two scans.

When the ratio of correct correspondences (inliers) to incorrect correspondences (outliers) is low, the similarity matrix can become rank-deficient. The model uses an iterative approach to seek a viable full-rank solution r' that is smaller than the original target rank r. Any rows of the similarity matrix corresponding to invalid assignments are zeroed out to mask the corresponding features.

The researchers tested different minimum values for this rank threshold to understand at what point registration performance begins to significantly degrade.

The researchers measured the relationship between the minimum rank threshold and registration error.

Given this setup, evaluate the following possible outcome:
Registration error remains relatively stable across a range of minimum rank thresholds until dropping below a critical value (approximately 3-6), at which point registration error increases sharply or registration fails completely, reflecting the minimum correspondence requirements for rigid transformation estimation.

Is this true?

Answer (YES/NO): NO